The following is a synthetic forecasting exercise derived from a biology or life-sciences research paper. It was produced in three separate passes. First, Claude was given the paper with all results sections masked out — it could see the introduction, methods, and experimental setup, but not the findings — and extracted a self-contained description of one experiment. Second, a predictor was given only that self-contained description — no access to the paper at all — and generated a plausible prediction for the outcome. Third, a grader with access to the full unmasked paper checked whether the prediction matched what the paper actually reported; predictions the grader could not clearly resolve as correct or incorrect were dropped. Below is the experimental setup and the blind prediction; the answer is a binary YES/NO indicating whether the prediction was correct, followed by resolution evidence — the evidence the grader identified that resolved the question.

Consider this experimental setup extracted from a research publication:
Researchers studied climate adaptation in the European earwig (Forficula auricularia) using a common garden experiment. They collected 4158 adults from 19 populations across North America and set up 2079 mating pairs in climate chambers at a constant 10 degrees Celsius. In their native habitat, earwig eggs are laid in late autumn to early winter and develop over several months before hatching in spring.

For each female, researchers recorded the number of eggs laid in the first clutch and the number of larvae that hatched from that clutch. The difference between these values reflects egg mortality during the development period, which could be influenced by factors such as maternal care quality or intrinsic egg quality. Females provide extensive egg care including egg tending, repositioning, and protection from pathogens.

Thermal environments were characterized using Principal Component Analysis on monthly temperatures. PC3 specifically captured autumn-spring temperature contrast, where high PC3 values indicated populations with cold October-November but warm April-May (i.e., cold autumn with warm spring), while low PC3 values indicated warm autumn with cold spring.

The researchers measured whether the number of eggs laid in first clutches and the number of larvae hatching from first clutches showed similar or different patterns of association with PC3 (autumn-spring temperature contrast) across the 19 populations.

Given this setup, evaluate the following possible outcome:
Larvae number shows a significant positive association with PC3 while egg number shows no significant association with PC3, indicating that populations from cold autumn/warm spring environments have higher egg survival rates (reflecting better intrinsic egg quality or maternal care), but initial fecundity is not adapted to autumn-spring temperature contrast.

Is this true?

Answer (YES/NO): NO